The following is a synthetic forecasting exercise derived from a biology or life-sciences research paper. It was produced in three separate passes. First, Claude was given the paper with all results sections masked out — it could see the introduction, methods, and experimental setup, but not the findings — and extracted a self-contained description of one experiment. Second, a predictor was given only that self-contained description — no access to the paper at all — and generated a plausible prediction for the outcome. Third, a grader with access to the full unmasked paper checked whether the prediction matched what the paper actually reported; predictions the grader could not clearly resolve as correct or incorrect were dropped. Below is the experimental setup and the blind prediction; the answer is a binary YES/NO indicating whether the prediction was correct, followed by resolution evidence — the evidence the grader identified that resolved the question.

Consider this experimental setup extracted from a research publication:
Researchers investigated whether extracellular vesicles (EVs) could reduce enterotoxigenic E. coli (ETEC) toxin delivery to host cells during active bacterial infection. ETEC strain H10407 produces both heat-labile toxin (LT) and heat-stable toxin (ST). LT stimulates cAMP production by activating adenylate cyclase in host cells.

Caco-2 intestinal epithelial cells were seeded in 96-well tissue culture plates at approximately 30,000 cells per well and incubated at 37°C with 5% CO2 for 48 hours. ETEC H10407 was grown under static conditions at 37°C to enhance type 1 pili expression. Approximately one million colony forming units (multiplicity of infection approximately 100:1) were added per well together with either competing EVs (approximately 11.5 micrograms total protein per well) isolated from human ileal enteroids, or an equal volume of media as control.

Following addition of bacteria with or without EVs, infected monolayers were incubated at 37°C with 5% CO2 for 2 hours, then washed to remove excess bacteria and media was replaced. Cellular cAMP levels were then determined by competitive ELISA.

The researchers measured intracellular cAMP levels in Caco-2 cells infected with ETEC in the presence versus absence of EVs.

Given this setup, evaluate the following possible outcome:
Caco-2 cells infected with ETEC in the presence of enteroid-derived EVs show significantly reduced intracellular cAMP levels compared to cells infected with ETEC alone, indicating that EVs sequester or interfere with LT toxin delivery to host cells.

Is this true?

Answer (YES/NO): YES